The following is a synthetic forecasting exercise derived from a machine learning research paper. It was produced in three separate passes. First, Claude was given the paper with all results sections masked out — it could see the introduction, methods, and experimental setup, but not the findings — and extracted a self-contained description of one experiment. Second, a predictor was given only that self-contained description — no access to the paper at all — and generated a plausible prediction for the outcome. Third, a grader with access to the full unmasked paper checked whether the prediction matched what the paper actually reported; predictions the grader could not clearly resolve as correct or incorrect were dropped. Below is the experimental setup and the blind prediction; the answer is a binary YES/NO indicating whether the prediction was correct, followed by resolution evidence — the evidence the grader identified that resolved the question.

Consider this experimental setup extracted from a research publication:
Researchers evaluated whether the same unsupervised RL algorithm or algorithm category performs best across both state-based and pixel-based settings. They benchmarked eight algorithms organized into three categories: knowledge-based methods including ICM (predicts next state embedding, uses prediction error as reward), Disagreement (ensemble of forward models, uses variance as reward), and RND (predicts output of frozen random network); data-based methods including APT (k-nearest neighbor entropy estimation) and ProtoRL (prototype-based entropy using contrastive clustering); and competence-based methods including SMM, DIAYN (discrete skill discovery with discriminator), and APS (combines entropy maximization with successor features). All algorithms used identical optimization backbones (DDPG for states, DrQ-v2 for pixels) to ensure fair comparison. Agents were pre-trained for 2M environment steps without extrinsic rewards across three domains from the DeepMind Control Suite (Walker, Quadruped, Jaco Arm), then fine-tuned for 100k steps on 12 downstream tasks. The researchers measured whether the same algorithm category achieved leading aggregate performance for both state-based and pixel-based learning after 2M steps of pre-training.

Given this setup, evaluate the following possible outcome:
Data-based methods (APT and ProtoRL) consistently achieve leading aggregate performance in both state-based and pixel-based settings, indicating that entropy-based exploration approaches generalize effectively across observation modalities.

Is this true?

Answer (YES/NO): NO